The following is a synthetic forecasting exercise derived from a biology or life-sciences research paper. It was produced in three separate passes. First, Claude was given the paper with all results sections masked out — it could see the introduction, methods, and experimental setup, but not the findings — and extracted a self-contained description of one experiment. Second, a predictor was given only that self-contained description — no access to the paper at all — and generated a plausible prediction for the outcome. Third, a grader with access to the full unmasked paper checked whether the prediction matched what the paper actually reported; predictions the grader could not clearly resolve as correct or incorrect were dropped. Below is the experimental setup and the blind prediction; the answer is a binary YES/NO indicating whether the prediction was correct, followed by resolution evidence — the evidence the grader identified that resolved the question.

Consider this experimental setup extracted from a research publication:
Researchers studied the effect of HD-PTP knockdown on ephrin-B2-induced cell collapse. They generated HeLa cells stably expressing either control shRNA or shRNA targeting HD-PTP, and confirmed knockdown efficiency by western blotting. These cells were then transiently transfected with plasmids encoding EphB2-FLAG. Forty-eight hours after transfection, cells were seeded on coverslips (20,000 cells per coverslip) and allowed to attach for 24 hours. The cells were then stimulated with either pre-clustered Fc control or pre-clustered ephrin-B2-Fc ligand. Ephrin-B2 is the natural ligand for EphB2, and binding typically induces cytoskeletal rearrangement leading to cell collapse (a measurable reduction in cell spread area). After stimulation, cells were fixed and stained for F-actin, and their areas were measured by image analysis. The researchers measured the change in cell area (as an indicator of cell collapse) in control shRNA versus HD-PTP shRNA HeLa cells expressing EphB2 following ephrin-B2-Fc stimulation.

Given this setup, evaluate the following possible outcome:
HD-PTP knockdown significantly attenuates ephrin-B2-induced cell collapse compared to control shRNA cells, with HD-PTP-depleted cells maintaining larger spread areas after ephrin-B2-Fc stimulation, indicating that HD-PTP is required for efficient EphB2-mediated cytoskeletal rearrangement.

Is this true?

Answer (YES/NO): YES